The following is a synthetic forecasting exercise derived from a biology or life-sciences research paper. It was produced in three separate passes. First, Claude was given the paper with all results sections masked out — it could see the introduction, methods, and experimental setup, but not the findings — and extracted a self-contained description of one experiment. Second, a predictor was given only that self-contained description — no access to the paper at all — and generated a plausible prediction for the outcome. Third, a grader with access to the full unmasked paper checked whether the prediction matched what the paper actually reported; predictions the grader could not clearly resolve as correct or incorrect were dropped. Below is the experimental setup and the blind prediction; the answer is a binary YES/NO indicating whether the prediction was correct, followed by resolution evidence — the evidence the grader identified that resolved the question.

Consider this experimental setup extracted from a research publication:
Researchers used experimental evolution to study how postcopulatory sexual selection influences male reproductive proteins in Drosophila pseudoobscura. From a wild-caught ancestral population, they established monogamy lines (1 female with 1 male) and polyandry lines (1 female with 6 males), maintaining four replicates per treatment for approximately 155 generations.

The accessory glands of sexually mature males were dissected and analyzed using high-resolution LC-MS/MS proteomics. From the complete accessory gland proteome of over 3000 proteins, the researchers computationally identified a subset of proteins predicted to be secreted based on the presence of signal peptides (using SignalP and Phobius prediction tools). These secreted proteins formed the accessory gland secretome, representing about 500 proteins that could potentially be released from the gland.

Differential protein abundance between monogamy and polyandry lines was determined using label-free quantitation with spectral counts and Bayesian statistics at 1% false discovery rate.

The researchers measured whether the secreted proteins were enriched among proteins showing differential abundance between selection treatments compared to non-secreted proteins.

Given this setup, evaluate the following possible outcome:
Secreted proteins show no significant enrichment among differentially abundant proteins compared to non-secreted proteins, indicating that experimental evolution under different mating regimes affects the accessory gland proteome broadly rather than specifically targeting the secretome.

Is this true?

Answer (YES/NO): NO